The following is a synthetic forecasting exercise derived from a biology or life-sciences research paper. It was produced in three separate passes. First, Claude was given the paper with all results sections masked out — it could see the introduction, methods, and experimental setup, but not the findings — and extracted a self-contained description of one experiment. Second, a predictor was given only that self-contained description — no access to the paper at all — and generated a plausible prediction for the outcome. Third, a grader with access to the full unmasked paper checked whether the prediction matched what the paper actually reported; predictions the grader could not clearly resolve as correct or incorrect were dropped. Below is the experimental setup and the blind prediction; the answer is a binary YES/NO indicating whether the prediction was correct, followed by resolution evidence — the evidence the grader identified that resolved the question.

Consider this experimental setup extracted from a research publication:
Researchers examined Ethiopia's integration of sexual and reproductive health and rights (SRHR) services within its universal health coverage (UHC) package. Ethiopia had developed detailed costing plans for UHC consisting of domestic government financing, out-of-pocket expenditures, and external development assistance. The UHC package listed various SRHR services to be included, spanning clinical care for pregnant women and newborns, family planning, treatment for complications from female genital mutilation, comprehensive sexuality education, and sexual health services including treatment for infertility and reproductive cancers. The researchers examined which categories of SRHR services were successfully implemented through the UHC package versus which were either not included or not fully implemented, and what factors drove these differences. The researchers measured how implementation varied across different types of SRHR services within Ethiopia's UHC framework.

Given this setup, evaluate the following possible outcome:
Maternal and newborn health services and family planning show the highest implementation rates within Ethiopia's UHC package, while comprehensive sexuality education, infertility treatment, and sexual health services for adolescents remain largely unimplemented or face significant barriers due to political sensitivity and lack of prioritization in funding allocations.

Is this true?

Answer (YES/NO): NO